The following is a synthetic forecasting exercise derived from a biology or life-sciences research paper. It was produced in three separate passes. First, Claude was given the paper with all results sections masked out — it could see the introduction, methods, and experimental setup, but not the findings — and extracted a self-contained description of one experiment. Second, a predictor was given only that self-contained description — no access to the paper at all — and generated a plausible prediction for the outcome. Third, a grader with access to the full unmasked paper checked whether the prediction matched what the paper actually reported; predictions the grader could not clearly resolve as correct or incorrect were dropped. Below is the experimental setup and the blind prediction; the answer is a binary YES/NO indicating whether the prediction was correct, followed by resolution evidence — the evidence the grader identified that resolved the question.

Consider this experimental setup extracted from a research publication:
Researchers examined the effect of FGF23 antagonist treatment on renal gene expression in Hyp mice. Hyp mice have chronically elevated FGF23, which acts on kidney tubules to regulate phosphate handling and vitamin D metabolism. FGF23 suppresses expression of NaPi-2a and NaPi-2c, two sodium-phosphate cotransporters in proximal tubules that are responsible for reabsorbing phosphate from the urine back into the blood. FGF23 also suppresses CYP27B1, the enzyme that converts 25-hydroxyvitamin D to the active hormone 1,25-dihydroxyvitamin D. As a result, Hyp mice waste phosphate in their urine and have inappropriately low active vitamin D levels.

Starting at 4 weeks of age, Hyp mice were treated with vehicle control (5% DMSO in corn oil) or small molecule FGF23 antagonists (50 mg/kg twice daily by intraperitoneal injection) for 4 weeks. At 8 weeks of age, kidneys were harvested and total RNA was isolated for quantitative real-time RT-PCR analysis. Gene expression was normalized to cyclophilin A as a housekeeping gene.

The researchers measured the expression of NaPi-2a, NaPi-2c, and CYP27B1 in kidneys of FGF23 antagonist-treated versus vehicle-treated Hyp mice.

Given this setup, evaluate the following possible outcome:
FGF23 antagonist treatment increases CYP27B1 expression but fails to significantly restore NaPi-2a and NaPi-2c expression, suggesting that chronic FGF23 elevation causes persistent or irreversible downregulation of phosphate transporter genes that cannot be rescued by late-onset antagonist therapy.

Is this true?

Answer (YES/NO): NO